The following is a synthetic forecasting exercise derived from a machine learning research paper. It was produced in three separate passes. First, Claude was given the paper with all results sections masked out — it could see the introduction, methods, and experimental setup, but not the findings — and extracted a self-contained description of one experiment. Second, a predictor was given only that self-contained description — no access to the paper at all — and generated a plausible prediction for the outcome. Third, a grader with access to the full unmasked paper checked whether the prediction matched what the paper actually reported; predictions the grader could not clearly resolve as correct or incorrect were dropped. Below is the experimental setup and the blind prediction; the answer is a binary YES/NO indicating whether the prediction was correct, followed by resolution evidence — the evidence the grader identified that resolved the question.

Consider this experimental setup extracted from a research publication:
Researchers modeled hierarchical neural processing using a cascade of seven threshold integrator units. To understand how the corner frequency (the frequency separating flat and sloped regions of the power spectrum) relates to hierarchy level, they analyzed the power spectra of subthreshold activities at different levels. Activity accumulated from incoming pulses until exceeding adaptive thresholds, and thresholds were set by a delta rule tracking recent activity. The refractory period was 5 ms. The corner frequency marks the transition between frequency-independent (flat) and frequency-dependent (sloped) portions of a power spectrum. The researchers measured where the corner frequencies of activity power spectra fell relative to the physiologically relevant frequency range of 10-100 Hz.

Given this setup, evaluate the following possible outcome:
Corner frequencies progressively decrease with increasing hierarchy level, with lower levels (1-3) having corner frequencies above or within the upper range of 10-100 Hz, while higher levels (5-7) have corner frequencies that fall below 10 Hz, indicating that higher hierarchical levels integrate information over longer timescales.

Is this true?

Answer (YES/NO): YES